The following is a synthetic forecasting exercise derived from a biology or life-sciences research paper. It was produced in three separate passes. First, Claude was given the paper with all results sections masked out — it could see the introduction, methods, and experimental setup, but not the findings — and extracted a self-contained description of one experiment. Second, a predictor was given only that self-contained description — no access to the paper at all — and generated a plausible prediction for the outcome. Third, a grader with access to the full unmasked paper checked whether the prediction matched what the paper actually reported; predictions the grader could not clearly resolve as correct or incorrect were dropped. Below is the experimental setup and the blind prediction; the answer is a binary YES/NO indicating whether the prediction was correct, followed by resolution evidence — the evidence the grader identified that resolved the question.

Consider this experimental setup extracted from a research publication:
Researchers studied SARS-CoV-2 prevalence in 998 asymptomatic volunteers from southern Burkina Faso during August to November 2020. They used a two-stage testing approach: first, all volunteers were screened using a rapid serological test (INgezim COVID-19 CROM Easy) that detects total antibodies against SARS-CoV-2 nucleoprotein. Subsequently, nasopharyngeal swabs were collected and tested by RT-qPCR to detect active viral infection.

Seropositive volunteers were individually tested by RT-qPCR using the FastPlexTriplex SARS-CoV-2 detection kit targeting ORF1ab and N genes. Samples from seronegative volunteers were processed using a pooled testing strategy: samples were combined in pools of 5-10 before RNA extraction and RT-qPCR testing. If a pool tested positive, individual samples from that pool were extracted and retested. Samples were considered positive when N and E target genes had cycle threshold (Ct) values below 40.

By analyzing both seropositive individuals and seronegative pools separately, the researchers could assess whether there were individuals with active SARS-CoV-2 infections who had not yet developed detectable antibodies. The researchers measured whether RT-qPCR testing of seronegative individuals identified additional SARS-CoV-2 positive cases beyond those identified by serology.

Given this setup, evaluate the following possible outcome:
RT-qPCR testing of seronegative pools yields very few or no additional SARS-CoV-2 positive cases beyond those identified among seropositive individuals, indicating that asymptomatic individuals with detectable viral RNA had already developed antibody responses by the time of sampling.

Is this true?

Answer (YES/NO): NO